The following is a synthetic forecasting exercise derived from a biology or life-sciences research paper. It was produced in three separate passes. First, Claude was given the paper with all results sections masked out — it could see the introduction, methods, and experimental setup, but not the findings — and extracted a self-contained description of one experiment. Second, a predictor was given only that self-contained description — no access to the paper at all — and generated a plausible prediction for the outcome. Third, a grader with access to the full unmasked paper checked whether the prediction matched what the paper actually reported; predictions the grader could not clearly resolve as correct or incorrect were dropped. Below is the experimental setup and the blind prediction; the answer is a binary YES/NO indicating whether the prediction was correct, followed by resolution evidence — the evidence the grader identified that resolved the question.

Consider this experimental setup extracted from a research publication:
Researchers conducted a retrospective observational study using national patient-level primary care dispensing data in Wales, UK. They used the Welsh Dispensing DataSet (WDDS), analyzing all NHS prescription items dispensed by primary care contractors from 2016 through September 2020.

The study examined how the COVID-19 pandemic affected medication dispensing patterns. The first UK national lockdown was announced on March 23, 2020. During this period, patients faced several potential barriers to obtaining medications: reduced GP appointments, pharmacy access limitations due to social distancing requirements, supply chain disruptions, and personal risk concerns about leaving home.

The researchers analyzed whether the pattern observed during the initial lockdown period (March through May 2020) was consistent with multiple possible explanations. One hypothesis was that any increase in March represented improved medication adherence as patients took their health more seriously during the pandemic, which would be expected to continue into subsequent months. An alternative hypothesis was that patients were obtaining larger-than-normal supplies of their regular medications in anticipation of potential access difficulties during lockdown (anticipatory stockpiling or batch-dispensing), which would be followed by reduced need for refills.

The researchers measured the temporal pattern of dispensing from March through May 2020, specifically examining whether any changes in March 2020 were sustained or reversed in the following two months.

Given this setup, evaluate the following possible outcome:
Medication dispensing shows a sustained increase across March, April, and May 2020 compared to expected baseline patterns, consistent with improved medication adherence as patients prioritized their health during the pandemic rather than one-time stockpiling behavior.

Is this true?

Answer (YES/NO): NO